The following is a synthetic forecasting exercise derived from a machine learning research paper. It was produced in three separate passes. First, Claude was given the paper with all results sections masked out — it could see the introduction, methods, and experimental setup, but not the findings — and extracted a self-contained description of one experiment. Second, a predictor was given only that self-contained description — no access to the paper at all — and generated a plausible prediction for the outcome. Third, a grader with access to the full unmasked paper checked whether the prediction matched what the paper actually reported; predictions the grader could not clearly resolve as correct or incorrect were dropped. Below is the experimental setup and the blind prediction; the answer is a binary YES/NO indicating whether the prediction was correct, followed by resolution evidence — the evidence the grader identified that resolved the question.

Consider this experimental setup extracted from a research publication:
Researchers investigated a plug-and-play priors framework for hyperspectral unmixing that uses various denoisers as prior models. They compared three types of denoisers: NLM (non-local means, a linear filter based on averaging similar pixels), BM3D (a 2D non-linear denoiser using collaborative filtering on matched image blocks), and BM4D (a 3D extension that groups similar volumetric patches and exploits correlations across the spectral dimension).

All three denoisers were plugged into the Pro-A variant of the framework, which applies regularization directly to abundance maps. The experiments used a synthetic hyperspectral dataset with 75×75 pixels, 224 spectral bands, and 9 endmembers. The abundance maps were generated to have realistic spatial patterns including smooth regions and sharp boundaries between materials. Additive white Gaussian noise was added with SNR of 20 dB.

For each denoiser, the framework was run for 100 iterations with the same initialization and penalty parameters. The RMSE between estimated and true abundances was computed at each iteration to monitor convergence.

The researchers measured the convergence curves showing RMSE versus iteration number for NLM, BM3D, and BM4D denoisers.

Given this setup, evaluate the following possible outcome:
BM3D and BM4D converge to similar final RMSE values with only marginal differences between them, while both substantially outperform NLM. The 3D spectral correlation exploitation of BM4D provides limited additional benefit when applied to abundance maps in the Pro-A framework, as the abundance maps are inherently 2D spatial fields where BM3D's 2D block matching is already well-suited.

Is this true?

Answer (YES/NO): NO